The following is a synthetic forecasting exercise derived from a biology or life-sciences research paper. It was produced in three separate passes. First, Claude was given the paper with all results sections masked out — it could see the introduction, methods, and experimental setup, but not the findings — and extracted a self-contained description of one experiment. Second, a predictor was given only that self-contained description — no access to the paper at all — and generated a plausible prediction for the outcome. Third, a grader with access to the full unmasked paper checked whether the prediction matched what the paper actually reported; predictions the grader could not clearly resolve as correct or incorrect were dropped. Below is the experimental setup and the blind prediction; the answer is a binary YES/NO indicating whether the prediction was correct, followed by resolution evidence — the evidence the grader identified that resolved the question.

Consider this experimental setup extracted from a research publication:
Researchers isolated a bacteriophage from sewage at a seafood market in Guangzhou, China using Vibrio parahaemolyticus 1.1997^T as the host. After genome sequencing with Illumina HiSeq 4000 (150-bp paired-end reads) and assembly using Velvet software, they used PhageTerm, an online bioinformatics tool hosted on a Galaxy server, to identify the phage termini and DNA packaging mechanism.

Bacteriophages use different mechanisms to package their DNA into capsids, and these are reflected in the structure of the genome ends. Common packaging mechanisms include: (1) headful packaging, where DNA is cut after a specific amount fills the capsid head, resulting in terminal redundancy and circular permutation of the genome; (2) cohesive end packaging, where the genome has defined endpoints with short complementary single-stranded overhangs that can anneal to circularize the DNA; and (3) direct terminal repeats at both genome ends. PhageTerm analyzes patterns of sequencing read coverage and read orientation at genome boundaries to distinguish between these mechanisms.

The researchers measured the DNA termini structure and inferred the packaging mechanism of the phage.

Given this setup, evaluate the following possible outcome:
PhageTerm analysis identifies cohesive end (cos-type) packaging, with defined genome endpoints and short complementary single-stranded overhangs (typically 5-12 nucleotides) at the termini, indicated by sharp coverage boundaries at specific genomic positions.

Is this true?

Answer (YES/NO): NO